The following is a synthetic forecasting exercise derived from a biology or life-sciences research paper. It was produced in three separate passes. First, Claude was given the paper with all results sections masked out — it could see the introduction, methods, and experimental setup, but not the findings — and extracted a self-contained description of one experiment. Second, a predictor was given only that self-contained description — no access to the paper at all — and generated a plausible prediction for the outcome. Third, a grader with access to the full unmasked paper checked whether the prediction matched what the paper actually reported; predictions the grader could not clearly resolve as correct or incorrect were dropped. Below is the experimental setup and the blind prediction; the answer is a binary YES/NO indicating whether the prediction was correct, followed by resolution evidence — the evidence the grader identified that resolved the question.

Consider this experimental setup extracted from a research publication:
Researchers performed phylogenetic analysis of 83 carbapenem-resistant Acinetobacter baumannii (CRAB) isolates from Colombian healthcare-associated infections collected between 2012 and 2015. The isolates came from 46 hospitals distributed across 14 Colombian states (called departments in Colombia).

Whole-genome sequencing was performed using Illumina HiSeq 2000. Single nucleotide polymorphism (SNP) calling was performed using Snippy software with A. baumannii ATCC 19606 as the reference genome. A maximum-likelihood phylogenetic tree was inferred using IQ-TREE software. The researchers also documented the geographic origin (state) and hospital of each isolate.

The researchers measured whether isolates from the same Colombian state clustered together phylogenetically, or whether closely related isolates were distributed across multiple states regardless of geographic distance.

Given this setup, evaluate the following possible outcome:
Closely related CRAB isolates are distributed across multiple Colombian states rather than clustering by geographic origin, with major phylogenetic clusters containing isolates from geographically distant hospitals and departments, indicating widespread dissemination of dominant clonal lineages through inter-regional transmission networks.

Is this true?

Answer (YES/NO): YES